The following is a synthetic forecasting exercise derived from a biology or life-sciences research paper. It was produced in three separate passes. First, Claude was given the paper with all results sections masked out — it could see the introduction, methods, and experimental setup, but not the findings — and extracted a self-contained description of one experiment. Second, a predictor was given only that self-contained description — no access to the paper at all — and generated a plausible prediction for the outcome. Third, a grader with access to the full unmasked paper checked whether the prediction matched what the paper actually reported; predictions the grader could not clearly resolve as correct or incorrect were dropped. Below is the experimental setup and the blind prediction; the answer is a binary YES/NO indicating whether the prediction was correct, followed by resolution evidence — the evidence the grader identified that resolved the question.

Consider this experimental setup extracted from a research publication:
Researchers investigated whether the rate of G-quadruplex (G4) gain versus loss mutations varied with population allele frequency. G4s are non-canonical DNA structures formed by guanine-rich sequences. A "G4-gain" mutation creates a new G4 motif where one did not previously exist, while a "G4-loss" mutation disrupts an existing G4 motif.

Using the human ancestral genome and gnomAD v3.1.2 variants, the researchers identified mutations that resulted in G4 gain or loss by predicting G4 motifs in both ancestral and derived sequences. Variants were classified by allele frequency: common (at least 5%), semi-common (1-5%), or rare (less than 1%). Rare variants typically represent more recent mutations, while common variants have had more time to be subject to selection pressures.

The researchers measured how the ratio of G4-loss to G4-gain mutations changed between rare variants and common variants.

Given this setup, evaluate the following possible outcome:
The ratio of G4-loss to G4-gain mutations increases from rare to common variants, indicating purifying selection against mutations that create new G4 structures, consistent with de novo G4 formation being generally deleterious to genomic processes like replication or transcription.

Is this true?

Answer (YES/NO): NO